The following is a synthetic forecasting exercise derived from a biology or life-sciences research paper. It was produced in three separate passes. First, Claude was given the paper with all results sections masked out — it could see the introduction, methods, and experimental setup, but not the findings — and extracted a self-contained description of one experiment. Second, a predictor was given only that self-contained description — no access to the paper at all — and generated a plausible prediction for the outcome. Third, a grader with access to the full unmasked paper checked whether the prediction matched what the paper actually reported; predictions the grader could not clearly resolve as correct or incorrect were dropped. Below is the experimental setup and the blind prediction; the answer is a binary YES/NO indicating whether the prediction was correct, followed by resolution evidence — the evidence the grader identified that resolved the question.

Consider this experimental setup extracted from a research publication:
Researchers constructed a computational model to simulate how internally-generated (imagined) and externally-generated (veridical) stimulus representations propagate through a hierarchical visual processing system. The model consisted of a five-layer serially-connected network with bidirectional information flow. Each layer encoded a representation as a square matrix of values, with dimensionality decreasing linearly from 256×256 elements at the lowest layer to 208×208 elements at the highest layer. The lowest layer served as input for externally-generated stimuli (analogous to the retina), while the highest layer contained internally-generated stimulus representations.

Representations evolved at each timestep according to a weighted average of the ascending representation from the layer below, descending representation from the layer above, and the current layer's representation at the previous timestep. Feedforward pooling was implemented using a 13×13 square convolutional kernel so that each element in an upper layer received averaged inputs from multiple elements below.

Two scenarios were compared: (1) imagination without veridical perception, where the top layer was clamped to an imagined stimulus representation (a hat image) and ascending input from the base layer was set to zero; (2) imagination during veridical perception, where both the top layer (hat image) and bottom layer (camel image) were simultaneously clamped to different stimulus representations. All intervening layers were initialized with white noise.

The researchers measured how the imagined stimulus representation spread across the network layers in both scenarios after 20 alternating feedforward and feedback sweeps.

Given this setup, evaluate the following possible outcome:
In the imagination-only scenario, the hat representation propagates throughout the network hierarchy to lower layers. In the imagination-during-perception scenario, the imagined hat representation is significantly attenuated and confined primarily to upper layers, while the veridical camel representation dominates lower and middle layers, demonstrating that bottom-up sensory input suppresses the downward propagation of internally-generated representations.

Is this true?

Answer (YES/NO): NO